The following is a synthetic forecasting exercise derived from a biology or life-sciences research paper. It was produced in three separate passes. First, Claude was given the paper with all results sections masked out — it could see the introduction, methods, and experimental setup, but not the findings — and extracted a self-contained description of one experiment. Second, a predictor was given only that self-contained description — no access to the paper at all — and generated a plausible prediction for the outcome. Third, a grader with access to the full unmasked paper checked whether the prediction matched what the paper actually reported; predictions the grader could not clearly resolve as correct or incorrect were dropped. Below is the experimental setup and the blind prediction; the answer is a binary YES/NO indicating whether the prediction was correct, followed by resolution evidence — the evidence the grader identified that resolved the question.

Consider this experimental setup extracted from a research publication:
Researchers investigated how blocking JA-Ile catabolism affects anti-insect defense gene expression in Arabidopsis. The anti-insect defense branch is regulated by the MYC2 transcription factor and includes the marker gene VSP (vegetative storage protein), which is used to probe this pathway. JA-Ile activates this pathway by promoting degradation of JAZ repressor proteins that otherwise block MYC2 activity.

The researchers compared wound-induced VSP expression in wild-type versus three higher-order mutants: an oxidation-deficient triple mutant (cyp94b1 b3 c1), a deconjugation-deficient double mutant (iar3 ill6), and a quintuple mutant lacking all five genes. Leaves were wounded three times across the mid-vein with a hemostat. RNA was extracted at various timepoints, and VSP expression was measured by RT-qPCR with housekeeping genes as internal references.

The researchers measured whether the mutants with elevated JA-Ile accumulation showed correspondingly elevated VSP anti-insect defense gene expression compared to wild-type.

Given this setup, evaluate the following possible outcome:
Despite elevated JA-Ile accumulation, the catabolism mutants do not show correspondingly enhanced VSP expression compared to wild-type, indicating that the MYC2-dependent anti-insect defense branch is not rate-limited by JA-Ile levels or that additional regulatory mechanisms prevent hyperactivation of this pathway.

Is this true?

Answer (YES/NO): YES